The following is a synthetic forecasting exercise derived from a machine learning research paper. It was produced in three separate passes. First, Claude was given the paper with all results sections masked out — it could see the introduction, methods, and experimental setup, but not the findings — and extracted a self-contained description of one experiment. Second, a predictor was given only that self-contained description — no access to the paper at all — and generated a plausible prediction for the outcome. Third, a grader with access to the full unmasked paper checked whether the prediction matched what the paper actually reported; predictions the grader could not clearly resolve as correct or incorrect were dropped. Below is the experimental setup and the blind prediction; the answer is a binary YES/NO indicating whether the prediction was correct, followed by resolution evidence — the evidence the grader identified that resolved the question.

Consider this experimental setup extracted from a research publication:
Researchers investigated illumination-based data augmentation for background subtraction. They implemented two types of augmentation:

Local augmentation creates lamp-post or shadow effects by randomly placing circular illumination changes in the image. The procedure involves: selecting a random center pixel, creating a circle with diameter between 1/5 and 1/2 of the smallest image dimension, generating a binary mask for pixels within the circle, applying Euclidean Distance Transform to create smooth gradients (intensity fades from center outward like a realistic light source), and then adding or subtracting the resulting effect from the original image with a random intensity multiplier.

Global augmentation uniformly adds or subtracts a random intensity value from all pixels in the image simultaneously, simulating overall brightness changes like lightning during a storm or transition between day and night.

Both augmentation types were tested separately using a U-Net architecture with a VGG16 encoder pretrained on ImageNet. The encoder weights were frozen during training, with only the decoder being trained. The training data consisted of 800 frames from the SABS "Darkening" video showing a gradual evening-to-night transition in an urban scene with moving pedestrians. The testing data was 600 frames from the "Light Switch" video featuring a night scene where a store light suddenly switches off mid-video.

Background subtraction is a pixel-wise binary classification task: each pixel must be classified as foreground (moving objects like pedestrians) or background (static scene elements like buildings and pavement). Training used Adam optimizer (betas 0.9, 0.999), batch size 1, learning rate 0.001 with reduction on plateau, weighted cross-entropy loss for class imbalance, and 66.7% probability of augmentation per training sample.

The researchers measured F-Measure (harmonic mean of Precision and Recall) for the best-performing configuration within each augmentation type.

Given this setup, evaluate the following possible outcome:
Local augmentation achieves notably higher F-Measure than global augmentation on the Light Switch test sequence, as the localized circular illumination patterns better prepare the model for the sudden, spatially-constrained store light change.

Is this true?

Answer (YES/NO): NO